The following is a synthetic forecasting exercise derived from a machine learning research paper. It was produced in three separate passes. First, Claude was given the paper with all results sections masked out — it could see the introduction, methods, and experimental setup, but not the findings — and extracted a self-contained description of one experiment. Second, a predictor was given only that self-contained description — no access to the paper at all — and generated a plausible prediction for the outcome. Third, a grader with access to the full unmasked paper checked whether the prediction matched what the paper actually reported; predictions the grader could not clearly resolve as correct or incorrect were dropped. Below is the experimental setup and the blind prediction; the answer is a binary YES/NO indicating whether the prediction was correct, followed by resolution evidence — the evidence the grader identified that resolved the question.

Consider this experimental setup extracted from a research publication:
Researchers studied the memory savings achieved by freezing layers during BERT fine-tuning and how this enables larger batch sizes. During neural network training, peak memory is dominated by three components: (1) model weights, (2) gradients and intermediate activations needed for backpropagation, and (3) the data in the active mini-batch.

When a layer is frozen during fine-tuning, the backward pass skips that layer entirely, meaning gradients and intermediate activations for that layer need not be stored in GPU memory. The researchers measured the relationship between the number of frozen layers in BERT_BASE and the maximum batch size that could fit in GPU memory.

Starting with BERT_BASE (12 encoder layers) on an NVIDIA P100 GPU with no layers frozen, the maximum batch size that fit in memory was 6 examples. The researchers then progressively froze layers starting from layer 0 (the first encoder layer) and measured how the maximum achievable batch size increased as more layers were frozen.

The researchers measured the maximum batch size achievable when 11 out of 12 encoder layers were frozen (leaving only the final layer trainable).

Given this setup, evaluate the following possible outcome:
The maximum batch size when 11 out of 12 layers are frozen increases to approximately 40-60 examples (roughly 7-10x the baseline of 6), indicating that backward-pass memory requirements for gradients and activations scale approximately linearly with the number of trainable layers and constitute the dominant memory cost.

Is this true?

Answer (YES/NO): YES